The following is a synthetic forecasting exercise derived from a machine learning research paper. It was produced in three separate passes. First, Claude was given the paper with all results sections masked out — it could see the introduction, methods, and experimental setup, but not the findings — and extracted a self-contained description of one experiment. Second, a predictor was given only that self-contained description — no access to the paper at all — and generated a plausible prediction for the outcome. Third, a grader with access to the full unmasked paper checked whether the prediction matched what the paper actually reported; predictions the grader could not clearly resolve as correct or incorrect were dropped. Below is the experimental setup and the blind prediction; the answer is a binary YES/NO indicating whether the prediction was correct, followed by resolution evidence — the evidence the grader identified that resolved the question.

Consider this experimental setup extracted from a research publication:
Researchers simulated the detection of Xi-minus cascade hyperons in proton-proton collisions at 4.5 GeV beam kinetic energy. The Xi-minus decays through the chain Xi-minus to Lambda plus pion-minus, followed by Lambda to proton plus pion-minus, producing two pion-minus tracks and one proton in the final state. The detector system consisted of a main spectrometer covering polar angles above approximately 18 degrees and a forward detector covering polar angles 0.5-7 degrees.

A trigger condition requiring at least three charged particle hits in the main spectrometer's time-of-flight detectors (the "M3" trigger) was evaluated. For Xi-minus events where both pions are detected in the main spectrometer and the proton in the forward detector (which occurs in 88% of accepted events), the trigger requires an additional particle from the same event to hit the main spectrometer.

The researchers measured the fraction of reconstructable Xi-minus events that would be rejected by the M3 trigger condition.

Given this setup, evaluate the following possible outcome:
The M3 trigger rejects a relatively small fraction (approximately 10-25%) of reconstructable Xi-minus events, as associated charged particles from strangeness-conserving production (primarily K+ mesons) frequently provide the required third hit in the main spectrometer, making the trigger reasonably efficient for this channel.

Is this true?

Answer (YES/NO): YES